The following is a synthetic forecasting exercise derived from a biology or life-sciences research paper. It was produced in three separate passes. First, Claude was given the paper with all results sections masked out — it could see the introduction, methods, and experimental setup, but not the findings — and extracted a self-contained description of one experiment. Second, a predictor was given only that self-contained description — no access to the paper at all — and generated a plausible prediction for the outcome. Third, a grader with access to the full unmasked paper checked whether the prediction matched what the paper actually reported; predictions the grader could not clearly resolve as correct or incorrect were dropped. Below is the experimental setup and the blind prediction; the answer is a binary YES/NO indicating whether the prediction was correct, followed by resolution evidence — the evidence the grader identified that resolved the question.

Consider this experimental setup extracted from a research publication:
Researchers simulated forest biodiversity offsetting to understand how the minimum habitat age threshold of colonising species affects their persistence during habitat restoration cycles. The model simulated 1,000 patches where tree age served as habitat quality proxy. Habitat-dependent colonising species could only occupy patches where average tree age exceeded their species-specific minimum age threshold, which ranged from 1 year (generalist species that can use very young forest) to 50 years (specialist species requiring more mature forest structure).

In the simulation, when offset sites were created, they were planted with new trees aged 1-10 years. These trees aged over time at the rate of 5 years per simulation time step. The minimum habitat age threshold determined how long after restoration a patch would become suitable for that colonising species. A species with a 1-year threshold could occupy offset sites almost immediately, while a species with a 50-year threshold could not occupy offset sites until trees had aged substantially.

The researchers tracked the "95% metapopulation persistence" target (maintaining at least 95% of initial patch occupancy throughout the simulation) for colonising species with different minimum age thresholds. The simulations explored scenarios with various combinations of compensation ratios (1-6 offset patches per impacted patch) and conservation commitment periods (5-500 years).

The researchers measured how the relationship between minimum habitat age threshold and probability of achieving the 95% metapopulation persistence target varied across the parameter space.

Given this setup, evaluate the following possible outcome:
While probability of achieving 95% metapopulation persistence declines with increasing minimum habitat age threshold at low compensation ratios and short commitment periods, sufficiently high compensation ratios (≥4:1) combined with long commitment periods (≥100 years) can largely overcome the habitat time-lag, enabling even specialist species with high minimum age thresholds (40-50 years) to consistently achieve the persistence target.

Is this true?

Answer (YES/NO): NO